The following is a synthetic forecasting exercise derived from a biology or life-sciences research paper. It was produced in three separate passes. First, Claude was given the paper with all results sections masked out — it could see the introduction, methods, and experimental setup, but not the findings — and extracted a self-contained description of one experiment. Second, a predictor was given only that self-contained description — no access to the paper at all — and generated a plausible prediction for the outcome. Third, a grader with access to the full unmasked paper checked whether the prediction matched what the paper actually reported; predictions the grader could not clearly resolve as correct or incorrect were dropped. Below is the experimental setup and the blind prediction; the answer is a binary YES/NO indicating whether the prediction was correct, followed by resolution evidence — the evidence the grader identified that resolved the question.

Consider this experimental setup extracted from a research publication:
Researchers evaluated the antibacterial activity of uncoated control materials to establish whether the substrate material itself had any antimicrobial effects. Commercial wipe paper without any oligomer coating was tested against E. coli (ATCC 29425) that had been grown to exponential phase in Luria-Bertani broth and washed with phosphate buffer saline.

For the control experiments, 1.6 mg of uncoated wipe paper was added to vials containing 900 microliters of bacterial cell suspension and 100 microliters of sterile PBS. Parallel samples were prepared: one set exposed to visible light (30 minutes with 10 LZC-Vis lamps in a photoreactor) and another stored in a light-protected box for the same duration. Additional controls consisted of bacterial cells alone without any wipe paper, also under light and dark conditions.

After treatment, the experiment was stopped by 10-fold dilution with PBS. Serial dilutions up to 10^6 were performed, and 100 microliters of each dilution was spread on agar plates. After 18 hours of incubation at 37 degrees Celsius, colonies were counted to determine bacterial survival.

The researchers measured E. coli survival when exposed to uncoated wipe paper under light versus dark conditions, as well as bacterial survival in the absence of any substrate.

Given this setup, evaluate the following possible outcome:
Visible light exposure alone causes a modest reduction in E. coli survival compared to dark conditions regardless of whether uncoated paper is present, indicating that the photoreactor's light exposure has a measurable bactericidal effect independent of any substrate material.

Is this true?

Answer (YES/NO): NO